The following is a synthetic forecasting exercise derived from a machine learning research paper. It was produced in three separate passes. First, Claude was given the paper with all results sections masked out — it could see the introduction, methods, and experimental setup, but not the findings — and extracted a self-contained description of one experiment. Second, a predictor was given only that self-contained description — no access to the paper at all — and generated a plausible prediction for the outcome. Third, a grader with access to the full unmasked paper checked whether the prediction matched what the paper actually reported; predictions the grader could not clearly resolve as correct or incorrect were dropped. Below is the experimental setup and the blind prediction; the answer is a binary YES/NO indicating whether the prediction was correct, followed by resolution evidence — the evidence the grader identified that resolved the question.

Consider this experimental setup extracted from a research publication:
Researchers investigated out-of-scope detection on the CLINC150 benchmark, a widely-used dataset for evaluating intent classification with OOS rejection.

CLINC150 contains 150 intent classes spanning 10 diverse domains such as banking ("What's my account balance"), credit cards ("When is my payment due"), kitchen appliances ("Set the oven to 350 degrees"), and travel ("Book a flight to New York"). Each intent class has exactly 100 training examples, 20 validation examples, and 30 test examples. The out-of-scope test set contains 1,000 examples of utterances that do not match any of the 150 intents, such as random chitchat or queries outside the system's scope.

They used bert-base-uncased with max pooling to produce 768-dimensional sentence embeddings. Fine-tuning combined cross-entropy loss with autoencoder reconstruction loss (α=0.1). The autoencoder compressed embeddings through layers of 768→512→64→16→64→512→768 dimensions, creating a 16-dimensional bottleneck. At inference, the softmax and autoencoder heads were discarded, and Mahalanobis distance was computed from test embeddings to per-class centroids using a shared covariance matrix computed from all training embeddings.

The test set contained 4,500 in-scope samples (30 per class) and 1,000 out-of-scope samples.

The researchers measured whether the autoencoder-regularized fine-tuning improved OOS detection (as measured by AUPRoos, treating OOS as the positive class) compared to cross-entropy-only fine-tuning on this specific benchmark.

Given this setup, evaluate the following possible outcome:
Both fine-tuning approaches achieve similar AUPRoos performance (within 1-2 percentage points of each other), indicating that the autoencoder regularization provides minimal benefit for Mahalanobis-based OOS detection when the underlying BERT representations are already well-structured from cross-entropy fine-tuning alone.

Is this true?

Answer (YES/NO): YES